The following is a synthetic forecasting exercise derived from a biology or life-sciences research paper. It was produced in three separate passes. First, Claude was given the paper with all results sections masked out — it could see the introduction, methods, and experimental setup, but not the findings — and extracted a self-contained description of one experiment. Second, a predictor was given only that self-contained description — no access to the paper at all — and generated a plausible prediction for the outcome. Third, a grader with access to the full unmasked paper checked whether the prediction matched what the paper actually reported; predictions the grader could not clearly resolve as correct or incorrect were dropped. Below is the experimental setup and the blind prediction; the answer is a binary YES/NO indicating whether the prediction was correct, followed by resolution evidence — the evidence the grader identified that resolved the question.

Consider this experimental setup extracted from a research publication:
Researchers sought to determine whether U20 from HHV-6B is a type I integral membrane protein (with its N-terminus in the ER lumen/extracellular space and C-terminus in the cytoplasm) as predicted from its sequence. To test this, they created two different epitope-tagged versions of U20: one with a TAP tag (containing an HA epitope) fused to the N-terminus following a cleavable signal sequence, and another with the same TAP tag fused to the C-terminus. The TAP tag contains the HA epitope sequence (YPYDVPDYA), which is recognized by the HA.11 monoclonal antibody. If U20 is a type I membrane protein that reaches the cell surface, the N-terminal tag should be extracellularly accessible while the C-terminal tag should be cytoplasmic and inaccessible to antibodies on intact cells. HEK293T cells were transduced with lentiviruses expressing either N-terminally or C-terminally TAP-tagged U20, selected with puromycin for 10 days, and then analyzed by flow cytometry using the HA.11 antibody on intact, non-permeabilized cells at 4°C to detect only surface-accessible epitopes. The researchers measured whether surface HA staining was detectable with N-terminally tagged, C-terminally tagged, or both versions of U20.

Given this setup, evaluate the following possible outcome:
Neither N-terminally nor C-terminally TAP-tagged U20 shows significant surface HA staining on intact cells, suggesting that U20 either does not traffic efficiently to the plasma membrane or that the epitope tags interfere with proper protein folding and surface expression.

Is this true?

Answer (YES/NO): NO